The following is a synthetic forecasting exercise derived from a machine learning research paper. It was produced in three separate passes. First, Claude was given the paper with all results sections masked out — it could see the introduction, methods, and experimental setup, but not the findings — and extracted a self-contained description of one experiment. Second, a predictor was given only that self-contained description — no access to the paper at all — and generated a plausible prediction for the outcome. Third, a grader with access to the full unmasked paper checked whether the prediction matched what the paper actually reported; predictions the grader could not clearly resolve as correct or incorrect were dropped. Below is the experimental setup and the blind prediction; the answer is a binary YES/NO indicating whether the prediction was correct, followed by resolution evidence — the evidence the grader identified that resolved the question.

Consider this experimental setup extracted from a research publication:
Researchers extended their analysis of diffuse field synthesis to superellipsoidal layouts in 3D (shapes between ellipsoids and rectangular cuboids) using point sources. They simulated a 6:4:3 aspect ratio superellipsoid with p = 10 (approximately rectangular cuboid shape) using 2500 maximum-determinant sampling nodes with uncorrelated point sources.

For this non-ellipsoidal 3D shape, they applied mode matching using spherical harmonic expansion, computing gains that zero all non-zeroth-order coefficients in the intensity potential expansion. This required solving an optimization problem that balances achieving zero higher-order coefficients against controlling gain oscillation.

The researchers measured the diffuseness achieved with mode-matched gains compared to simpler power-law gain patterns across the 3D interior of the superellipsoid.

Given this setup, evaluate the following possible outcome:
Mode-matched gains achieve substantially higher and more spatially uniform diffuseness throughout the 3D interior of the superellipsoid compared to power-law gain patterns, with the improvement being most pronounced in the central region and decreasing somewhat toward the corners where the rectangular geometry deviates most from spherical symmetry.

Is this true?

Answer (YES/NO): NO